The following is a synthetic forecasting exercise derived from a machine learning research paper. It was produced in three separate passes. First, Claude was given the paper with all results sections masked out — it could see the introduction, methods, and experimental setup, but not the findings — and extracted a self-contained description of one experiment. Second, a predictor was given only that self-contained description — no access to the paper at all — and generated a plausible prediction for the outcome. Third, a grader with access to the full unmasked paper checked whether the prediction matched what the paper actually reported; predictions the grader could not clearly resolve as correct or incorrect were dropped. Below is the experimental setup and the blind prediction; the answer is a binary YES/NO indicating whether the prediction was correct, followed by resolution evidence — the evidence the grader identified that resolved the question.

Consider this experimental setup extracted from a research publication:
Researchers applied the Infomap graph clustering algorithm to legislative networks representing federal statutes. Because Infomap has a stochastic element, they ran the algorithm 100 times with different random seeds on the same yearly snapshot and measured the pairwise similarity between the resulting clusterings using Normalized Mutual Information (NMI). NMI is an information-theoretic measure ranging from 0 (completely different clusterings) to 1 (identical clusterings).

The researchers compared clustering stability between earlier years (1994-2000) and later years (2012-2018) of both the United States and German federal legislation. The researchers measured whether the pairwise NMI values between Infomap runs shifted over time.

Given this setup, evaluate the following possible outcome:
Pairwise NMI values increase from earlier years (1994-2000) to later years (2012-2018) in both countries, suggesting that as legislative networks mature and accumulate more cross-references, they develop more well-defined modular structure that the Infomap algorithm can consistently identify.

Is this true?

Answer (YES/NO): NO